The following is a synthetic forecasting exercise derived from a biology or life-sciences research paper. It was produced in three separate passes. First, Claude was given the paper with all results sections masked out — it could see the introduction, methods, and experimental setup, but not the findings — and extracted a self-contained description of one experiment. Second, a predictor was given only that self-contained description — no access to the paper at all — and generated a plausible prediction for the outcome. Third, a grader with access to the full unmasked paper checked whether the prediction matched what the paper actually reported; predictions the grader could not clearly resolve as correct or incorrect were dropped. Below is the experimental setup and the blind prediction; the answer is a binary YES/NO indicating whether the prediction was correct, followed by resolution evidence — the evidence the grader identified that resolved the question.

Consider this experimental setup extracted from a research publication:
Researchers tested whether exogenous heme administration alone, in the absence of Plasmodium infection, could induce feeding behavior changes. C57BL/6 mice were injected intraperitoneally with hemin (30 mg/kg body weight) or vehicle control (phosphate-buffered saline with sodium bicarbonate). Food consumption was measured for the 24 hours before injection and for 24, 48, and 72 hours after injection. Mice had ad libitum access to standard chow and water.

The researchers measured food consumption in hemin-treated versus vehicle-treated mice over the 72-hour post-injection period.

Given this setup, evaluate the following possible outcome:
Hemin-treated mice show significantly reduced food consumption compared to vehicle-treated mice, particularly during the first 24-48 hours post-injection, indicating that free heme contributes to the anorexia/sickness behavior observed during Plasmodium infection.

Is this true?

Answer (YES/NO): YES